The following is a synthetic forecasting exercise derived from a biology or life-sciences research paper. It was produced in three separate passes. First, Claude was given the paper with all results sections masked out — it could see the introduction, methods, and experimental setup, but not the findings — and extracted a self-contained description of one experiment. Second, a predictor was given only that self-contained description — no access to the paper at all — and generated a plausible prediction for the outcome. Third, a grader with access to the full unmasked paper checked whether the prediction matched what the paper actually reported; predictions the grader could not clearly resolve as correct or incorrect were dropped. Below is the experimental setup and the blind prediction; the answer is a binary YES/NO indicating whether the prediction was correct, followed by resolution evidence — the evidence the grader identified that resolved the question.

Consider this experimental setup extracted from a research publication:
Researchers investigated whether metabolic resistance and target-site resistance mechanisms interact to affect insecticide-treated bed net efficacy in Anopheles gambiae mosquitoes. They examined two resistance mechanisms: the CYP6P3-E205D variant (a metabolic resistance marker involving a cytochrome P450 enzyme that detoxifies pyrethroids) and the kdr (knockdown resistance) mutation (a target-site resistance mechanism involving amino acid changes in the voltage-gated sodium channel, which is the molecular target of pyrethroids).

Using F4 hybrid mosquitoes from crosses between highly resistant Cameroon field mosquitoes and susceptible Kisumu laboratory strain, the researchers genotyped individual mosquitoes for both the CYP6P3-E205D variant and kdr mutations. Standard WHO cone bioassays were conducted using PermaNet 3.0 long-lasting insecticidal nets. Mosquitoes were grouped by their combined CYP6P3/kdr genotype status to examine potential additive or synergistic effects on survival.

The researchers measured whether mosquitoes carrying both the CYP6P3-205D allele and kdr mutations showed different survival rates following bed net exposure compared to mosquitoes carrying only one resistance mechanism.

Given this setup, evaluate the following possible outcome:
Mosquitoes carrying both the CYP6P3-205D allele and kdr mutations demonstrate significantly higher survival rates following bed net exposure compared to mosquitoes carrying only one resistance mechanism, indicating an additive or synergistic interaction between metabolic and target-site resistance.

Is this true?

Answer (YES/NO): YES